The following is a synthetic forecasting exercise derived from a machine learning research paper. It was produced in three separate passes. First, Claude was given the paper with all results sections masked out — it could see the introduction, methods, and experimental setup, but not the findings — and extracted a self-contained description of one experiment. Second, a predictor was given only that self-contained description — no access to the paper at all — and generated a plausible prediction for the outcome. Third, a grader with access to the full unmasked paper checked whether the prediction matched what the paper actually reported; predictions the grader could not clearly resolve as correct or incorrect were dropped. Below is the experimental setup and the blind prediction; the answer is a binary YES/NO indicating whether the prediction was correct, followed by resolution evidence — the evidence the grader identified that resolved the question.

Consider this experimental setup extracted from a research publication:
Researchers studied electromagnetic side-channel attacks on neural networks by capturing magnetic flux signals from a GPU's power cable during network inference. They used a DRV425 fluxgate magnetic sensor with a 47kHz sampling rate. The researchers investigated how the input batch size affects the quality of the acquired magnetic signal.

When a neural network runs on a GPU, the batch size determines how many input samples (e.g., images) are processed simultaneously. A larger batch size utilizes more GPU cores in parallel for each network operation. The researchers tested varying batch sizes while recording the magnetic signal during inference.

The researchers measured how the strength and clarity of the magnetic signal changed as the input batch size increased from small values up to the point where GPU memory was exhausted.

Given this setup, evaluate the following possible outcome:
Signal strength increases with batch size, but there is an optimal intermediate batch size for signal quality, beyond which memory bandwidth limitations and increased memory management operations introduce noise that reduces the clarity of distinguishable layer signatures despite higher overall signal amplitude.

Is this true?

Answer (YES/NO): NO